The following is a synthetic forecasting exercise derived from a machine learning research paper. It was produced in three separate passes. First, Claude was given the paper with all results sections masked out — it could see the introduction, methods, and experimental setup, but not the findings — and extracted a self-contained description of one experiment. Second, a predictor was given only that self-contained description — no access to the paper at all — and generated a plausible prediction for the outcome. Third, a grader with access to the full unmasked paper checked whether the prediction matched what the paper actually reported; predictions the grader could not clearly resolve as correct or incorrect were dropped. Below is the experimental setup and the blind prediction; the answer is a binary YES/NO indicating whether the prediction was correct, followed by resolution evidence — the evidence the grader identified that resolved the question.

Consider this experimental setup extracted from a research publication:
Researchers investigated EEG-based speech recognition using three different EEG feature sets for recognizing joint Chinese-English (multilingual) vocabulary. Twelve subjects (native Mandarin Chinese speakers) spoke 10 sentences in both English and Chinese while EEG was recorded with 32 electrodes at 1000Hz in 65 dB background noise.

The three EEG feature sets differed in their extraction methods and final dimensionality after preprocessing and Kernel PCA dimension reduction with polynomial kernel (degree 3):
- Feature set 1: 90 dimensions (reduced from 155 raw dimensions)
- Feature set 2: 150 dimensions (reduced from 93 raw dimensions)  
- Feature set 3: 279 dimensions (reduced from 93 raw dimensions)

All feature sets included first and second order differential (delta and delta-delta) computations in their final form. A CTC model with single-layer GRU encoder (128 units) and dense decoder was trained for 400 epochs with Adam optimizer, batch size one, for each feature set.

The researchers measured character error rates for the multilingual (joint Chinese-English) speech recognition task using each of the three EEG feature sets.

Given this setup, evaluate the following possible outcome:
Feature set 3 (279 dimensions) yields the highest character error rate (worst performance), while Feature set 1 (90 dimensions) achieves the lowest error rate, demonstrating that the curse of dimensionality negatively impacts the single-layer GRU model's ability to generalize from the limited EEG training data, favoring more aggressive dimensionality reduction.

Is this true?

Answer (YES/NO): NO